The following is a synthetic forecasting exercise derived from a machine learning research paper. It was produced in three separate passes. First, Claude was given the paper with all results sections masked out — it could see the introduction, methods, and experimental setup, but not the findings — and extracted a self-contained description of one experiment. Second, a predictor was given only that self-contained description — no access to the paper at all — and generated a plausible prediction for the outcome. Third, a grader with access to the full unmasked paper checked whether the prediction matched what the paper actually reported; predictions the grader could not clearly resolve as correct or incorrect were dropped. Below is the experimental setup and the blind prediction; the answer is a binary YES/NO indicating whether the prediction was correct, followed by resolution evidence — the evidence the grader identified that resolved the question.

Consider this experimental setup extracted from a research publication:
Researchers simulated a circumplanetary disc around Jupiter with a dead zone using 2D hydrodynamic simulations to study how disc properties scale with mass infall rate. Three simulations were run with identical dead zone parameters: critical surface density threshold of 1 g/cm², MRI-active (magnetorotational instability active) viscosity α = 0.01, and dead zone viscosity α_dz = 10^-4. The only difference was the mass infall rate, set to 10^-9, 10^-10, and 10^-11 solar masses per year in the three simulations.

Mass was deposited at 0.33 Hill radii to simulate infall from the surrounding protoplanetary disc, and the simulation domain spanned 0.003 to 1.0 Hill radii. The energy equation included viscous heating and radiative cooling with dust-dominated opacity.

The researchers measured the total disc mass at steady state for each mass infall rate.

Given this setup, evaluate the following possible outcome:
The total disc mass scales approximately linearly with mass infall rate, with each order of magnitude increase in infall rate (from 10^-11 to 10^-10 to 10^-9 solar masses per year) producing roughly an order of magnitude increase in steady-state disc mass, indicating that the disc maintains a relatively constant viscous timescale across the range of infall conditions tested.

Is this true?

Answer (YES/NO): NO